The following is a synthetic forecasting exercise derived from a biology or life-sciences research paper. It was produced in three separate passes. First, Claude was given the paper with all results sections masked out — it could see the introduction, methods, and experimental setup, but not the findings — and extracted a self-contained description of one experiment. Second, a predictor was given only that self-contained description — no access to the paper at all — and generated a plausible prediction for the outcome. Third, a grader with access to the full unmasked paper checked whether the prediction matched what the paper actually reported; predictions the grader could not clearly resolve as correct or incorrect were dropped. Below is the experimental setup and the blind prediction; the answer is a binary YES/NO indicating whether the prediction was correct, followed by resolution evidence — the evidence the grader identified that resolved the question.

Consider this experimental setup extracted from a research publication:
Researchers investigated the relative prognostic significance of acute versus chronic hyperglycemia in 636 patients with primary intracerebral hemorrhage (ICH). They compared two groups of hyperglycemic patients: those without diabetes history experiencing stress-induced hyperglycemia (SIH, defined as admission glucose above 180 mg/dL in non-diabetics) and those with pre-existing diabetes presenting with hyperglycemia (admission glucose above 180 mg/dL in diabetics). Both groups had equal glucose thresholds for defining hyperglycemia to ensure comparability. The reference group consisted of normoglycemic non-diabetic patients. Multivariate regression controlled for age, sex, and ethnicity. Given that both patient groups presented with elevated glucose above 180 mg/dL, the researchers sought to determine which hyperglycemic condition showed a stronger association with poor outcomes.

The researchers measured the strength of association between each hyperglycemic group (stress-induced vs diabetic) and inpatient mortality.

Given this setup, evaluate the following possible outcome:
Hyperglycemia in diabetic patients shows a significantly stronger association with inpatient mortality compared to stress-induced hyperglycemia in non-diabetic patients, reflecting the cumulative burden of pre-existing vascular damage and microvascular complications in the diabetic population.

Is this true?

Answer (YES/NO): NO